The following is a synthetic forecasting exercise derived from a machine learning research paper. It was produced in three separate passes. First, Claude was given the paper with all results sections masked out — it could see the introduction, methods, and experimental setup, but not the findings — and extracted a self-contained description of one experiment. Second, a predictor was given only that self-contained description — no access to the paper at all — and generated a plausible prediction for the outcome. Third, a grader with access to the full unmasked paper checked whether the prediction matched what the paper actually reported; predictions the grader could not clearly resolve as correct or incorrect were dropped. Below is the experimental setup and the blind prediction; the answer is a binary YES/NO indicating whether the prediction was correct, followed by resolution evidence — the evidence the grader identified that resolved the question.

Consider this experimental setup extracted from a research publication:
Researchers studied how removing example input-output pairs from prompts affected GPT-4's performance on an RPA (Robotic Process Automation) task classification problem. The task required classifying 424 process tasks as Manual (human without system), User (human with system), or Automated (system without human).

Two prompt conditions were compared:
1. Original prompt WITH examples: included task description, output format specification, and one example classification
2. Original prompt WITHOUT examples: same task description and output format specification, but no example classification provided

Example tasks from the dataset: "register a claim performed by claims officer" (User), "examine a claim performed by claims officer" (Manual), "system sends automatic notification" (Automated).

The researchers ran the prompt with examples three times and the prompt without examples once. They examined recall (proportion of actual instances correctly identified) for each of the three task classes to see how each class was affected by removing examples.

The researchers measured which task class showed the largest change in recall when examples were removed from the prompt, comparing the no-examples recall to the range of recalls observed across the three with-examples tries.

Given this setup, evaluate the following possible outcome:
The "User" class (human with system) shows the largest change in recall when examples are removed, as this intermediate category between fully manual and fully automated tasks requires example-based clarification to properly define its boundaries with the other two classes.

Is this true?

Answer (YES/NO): NO